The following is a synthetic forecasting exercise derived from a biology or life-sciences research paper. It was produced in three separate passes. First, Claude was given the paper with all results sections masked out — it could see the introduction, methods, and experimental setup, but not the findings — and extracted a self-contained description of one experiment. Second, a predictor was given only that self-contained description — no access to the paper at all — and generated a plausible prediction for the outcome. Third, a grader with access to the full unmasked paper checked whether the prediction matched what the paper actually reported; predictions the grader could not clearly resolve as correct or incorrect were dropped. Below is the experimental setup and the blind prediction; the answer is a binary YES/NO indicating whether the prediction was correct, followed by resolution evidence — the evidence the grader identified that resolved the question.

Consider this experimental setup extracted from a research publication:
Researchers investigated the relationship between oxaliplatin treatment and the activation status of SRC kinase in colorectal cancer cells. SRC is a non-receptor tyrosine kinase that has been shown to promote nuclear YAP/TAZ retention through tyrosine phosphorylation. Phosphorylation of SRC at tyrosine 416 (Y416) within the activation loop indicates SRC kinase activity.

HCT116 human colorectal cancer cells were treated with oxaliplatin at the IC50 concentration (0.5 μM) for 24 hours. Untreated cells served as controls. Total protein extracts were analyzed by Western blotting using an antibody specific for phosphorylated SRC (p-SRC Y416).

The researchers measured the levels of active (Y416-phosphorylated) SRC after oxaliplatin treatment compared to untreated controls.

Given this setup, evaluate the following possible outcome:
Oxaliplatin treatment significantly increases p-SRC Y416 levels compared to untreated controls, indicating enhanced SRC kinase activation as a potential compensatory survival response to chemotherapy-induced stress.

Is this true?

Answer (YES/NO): NO